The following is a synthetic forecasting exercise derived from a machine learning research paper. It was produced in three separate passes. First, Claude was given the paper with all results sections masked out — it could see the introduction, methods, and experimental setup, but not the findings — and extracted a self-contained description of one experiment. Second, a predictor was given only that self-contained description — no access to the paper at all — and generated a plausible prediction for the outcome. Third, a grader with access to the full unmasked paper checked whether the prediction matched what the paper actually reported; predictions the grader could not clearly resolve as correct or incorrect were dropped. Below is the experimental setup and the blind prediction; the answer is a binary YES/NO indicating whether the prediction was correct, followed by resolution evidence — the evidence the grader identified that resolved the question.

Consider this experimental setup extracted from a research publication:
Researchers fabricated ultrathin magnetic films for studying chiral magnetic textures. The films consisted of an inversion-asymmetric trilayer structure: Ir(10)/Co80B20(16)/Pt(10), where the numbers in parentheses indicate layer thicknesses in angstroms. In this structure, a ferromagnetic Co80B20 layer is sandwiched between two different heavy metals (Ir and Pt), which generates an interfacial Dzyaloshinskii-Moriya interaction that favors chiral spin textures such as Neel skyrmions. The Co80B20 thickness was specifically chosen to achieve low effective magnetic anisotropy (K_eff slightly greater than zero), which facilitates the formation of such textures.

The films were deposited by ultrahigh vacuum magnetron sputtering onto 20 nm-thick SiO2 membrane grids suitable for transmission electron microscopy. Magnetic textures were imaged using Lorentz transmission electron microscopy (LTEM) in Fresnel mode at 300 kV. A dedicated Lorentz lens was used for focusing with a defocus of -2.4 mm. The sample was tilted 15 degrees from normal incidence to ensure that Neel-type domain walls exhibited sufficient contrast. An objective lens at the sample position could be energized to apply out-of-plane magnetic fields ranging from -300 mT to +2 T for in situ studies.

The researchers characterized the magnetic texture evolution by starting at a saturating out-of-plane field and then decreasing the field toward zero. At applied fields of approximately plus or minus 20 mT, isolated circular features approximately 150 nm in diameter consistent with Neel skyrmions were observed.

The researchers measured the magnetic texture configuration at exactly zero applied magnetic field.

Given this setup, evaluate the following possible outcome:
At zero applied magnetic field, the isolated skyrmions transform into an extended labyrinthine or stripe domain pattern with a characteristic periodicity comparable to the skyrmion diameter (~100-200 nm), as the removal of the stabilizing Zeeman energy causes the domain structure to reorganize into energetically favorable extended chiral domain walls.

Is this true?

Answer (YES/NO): YES